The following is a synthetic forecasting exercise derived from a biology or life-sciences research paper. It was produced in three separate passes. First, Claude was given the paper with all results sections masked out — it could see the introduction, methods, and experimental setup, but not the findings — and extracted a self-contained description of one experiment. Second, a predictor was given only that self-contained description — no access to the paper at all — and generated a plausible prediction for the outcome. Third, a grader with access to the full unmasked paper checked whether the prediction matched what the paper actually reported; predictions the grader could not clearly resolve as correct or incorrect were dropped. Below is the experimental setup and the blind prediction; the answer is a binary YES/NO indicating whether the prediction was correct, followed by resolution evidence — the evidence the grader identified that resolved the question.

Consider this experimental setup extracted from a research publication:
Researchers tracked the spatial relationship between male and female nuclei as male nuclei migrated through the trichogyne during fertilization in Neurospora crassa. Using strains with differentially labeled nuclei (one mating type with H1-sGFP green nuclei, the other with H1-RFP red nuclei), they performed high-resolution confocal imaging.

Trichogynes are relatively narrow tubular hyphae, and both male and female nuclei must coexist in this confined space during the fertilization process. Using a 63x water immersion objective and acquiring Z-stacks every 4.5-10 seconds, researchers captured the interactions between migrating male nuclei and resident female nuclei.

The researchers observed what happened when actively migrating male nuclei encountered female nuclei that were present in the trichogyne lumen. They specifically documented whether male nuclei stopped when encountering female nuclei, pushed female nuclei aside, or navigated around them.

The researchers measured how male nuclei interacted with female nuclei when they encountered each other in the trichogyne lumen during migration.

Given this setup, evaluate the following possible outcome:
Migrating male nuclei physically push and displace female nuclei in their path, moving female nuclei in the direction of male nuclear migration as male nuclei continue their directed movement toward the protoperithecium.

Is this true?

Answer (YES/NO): NO